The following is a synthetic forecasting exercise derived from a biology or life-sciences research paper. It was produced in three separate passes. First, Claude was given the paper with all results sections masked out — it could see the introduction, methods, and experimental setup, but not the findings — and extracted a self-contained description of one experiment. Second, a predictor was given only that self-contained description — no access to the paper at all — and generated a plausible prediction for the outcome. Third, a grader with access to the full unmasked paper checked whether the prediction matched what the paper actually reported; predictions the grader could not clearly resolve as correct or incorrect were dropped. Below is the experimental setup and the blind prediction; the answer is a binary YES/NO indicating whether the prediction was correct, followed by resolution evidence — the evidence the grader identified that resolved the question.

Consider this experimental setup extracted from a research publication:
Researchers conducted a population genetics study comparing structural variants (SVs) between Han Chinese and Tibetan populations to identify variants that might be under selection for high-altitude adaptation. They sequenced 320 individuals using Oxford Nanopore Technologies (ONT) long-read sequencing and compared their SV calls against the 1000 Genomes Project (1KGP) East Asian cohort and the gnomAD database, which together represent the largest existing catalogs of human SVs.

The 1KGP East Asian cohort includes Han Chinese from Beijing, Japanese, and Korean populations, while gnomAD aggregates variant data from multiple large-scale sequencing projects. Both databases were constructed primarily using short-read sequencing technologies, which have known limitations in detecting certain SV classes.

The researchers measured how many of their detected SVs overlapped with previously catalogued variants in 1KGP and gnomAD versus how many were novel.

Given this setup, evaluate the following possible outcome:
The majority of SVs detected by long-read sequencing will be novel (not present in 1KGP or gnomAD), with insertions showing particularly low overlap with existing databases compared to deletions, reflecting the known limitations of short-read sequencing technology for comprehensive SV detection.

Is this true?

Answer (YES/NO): NO